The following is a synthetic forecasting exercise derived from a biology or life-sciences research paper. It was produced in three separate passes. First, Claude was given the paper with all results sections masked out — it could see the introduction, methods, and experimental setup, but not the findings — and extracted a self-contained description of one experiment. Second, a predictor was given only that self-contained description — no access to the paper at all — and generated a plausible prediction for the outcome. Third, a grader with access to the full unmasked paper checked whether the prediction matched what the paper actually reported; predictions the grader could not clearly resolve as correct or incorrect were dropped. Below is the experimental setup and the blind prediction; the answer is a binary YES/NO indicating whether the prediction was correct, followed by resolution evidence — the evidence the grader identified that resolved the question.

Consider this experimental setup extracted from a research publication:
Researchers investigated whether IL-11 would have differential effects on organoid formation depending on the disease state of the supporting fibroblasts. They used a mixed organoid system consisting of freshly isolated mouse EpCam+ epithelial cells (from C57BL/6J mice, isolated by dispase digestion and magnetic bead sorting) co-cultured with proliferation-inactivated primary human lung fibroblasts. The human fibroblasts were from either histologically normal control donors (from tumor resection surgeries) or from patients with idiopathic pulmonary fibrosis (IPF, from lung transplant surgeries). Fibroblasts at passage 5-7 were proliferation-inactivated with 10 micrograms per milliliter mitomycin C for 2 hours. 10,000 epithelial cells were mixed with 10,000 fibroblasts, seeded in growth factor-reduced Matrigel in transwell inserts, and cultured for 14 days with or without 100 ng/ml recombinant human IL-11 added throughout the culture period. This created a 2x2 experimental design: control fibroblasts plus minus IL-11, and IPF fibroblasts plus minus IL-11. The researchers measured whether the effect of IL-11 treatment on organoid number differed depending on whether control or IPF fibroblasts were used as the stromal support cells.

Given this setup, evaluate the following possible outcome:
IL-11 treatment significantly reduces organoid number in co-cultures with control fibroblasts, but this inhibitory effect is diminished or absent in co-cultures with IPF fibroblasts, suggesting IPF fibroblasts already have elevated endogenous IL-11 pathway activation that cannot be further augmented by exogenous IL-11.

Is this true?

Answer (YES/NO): NO